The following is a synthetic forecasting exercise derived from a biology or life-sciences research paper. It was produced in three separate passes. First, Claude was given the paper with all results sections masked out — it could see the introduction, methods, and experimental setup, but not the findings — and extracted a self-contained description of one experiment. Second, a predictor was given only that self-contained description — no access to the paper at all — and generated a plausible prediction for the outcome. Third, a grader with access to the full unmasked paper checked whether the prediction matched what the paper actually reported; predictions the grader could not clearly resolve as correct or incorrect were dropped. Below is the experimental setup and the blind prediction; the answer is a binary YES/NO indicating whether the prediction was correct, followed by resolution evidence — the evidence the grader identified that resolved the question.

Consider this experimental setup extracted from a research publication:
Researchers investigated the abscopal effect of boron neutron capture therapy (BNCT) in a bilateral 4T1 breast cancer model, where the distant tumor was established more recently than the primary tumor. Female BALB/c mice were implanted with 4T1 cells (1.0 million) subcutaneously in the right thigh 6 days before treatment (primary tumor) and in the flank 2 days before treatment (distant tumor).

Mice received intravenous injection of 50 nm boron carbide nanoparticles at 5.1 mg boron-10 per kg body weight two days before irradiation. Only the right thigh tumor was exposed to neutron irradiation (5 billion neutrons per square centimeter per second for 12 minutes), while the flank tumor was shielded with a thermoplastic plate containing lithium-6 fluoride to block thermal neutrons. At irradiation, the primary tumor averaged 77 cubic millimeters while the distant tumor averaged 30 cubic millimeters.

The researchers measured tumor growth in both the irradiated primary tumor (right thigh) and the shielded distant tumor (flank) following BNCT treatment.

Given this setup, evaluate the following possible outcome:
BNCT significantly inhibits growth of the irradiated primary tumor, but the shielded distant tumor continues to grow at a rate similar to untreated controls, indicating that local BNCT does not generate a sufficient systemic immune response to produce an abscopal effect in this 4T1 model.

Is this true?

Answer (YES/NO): NO